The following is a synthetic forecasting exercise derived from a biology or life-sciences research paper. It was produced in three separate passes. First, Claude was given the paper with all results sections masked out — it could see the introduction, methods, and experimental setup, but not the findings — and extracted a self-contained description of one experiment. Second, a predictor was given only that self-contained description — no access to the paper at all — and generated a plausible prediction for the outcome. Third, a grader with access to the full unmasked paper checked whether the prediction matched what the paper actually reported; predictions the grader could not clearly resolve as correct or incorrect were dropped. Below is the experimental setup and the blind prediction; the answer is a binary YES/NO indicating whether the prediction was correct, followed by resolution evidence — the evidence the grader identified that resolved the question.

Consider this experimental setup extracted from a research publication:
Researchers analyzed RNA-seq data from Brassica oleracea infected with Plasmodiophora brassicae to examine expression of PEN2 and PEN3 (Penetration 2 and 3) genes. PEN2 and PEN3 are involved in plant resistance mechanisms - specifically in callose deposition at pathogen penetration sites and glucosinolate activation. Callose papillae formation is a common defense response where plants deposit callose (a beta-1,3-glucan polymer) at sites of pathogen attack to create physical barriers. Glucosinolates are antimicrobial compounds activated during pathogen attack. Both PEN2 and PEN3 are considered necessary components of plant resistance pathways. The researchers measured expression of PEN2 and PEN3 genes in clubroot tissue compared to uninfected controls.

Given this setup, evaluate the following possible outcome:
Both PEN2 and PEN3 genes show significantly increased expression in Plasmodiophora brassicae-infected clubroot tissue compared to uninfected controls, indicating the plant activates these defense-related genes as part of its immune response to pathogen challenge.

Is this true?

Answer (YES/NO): YES